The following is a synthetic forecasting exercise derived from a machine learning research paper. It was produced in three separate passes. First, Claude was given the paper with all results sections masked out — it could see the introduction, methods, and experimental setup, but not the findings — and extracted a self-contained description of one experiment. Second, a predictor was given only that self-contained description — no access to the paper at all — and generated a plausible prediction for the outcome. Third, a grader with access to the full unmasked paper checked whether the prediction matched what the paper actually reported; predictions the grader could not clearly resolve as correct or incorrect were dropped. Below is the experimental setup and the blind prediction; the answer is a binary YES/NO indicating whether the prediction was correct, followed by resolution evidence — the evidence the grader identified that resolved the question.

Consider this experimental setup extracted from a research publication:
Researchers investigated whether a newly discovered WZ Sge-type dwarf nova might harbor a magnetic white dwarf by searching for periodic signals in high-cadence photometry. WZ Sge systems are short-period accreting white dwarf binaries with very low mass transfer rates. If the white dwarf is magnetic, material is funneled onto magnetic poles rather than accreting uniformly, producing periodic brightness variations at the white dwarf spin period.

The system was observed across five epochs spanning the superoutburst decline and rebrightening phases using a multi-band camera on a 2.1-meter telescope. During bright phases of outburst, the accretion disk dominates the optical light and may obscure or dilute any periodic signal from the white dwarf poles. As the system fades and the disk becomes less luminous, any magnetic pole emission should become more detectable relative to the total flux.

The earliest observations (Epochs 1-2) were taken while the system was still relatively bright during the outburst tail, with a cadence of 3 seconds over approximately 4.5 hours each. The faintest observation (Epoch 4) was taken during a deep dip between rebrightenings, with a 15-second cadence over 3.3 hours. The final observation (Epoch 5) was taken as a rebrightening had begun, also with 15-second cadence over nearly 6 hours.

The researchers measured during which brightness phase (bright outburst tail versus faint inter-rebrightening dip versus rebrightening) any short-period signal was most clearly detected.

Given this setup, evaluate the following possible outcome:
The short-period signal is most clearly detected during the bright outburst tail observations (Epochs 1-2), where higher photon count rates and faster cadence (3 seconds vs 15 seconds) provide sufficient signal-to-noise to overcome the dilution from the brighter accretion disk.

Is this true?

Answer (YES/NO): NO